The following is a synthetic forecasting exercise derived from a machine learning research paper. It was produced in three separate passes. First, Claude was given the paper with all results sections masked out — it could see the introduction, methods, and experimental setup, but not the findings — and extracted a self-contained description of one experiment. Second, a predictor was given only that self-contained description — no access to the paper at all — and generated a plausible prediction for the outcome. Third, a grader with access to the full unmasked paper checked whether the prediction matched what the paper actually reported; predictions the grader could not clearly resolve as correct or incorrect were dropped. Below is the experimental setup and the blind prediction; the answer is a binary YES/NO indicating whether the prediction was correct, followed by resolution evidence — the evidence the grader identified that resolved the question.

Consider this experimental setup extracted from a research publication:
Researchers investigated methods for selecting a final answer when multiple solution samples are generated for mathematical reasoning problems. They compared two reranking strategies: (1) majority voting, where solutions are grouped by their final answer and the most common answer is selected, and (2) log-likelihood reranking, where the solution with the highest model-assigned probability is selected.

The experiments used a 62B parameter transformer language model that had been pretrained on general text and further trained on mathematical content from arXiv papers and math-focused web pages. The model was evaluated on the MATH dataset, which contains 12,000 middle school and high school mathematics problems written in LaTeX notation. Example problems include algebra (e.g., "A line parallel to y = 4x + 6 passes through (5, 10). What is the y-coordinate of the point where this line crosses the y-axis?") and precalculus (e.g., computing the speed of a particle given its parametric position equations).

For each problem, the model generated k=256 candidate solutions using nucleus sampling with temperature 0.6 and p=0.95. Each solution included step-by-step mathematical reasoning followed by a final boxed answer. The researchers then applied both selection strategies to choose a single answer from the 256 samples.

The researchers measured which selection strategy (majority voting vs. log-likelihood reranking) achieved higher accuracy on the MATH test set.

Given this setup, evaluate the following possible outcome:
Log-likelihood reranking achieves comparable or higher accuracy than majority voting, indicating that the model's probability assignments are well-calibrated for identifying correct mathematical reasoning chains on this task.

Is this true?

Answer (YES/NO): NO